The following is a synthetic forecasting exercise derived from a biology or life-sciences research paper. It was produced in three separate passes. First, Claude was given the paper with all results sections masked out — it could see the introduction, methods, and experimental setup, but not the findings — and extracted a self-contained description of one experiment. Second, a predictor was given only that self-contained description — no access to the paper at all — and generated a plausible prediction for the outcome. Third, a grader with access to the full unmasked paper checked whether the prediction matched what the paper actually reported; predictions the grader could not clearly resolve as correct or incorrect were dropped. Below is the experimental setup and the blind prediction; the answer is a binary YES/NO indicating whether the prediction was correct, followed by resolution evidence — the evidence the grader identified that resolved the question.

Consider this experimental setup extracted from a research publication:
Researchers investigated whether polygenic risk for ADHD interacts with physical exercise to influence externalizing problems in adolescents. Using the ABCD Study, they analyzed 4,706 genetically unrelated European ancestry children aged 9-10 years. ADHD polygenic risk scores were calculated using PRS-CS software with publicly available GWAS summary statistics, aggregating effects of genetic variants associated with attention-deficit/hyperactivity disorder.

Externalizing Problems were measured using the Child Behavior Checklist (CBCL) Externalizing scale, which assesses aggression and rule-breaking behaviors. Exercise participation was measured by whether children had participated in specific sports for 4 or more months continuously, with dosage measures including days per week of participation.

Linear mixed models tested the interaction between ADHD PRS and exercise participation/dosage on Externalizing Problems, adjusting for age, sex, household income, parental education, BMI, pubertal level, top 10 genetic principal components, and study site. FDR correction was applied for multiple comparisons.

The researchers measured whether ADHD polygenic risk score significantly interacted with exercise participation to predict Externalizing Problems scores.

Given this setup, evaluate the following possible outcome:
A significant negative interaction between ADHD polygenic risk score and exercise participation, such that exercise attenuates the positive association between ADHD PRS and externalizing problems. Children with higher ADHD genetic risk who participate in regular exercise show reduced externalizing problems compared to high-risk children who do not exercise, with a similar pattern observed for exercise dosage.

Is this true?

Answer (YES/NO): NO